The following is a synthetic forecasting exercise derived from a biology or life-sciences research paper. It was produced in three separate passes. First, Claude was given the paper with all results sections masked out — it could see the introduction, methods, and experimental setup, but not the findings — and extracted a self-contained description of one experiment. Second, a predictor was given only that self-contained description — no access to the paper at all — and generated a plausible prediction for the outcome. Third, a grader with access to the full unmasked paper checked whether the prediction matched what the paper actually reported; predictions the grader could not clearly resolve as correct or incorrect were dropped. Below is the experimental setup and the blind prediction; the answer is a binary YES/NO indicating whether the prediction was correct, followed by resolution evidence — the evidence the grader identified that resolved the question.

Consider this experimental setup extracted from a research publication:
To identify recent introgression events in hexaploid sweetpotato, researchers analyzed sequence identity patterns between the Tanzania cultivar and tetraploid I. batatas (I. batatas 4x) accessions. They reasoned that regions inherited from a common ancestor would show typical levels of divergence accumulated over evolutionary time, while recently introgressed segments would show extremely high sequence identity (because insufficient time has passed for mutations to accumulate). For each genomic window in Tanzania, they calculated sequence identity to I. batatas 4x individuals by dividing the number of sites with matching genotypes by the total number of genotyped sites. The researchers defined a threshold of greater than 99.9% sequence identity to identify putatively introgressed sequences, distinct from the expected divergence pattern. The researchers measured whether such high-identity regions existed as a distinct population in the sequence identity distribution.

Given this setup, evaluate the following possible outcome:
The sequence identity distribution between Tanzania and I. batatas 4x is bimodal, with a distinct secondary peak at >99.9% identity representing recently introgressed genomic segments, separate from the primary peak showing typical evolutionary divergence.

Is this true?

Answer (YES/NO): YES